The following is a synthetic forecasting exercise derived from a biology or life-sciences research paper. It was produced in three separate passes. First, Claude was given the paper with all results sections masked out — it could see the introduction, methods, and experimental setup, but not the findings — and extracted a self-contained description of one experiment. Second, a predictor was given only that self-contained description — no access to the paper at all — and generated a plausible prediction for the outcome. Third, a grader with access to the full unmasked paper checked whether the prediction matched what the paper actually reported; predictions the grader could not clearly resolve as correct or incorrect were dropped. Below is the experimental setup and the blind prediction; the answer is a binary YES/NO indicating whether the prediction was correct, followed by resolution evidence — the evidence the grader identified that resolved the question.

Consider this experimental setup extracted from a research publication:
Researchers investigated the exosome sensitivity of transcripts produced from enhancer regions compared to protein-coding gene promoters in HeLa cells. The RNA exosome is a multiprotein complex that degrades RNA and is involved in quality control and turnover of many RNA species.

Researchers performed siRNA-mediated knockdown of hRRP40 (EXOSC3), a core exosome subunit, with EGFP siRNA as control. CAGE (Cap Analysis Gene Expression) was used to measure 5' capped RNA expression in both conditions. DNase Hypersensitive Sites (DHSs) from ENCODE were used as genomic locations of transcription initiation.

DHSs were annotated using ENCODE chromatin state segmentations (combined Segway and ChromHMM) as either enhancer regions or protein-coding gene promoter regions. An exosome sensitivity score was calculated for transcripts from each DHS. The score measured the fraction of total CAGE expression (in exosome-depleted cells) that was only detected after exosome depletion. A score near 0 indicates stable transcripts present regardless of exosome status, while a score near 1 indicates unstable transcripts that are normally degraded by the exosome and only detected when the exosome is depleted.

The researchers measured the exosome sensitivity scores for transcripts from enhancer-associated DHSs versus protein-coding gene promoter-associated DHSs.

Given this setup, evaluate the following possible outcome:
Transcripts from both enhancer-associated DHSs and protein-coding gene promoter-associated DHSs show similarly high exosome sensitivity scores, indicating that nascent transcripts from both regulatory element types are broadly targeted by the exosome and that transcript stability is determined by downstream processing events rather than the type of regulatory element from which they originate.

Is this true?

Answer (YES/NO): NO